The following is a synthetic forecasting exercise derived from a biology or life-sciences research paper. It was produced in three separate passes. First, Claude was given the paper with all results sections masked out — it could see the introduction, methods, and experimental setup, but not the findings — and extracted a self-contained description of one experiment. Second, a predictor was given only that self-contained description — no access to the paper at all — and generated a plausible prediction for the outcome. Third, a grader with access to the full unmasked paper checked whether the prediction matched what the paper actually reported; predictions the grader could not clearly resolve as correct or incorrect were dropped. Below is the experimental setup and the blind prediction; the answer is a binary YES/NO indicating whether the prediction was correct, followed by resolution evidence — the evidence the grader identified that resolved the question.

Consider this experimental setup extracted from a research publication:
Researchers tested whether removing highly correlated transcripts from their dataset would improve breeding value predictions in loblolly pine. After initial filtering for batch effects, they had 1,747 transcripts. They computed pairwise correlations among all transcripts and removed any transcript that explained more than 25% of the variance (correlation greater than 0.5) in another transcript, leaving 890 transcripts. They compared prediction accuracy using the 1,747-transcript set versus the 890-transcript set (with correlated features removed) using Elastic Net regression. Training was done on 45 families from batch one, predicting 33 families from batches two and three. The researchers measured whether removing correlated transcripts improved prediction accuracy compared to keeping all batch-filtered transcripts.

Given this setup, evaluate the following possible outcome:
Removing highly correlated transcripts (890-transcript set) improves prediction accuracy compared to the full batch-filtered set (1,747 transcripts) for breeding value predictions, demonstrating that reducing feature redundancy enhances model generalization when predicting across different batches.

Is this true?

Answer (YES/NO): YES